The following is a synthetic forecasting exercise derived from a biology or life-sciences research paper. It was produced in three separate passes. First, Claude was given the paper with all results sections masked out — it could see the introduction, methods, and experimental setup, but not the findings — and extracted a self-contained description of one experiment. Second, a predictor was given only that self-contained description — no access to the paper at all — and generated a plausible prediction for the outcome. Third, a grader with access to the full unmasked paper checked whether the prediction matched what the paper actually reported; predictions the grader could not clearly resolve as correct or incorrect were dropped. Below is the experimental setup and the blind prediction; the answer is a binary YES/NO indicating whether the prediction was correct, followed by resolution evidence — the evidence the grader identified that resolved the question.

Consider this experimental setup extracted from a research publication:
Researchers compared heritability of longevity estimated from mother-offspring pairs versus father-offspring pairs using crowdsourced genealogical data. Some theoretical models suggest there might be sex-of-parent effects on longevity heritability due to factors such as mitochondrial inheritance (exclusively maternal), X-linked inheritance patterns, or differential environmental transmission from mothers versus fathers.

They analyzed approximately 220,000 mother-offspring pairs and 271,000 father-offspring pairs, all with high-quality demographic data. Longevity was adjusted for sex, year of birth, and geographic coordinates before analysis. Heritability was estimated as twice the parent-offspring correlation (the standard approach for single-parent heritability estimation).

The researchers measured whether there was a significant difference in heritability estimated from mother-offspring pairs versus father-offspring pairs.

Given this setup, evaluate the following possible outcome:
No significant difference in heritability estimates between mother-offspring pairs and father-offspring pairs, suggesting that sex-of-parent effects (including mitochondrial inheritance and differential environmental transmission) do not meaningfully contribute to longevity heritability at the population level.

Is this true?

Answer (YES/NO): YES